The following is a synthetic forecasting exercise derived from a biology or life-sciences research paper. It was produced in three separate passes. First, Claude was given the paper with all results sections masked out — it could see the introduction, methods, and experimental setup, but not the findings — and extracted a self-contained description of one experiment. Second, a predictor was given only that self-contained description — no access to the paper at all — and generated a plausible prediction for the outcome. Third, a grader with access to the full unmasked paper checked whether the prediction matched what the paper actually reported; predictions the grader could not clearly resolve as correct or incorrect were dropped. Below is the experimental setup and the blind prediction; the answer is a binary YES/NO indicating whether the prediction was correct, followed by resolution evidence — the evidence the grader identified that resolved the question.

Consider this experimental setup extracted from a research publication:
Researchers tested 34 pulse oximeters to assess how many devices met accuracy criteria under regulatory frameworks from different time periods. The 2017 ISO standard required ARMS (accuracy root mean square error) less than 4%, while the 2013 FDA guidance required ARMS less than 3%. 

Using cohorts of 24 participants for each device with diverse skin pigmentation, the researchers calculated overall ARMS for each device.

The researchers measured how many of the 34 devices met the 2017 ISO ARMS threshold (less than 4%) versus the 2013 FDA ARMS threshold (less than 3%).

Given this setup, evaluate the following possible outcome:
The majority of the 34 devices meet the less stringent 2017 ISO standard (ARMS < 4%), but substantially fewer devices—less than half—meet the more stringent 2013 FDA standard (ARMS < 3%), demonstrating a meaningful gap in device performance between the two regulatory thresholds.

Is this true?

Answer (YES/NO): NO